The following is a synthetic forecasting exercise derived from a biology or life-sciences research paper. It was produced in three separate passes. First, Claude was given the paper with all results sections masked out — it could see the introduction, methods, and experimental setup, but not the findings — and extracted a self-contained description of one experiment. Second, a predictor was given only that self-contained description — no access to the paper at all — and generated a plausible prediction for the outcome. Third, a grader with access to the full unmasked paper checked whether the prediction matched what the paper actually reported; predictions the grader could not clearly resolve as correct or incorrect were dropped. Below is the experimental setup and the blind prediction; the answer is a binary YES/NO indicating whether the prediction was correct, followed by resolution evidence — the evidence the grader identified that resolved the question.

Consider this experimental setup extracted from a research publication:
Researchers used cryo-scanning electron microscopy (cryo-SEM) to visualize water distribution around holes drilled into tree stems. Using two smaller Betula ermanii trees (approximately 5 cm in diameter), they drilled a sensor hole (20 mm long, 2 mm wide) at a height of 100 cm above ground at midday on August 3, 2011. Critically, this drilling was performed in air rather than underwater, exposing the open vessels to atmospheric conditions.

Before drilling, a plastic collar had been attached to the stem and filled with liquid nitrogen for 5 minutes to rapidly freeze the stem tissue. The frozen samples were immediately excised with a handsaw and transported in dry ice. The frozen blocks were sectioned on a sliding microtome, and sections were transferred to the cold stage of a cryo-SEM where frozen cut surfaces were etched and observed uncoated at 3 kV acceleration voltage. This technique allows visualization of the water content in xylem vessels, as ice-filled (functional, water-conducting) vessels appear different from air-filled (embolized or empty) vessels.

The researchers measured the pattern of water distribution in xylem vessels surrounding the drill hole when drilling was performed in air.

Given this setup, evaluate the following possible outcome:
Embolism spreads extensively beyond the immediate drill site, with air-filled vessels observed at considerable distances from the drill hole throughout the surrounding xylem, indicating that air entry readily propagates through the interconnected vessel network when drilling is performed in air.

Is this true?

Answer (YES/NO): NO